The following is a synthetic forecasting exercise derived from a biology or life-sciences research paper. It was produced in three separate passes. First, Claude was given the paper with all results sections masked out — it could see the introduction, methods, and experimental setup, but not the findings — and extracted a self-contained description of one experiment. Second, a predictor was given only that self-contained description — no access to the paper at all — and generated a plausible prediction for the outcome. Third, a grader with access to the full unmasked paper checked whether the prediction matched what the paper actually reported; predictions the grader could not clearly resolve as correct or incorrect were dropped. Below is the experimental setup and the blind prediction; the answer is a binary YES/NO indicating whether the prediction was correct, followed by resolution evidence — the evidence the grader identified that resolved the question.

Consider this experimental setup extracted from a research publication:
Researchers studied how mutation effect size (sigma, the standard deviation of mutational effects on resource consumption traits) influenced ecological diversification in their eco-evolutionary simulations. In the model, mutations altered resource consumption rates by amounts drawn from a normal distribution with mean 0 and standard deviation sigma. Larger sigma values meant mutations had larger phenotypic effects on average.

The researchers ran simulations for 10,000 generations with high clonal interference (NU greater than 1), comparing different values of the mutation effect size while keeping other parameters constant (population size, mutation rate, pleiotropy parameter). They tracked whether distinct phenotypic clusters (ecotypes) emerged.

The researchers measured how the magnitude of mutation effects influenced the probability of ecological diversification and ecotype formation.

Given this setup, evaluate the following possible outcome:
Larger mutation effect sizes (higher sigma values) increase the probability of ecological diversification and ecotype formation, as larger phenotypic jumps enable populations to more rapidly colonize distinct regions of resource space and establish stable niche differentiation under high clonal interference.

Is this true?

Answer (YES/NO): YES